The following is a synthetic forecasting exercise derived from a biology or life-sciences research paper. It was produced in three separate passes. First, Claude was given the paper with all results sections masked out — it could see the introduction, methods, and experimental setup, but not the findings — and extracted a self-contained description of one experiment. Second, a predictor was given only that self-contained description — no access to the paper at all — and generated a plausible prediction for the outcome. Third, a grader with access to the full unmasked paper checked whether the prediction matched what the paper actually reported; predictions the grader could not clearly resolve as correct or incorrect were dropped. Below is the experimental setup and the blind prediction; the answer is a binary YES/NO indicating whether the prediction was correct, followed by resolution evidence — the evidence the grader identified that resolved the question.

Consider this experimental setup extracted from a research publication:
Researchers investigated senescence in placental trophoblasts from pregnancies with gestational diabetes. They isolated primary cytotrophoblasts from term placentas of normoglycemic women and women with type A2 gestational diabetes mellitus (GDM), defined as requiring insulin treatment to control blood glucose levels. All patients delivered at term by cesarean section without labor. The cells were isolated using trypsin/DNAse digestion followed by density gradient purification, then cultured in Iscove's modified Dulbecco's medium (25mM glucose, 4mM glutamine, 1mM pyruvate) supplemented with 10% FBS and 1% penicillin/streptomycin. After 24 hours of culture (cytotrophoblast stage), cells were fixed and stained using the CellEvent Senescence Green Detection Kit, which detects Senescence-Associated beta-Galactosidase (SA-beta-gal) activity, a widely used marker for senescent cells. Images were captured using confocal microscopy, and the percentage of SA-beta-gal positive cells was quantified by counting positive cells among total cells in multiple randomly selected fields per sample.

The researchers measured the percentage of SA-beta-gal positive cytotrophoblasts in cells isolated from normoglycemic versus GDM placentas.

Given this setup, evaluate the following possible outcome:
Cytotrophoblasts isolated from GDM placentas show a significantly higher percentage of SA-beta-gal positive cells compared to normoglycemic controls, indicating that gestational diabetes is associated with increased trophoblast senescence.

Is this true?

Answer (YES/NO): YES